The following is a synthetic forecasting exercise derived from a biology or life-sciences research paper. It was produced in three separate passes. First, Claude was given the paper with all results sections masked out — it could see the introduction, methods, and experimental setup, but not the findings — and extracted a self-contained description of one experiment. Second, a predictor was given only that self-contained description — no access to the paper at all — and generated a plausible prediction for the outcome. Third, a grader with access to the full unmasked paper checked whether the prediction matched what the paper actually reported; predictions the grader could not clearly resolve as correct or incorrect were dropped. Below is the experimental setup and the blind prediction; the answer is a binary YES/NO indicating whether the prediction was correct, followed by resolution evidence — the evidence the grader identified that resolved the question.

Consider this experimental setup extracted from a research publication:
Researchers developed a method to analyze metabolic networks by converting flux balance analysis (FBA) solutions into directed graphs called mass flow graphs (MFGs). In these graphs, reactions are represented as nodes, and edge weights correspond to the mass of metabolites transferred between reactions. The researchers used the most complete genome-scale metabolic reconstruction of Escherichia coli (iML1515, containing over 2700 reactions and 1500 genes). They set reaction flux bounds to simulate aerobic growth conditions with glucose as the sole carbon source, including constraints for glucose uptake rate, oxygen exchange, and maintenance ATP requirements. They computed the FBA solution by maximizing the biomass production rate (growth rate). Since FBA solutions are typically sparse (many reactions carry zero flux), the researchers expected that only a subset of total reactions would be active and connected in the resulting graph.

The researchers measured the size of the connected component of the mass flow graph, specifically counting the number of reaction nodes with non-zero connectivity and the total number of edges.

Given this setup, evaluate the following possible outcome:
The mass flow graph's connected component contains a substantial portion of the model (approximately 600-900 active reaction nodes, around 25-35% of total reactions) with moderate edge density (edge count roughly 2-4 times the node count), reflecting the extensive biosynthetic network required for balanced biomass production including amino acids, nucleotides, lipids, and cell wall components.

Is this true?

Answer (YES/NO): NO